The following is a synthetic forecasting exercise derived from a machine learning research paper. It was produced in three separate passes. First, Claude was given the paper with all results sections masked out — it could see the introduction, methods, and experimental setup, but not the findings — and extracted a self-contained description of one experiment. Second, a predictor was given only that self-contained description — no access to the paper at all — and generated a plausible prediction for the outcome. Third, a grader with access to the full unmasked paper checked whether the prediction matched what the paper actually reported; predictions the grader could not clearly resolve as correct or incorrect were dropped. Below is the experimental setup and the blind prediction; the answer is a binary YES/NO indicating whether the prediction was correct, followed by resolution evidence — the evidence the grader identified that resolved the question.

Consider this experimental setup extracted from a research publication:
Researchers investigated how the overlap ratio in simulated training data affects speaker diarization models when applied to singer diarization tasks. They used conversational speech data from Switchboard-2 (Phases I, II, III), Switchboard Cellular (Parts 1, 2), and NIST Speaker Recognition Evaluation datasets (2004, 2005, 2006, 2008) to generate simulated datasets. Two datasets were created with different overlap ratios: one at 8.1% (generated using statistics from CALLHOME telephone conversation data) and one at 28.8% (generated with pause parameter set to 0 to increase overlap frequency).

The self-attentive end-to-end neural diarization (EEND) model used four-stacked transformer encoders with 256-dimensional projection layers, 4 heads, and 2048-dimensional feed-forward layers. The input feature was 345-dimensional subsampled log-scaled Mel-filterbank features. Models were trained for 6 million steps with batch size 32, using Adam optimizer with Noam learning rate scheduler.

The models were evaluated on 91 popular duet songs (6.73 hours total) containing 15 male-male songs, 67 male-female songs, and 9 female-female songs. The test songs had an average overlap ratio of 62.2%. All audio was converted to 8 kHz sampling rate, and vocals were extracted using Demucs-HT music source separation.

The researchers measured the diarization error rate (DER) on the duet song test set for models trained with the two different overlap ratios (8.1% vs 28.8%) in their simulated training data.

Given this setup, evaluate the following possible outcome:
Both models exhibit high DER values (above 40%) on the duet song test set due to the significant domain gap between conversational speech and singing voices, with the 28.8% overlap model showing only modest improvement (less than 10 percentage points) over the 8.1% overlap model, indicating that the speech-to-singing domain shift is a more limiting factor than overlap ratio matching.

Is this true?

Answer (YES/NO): NO